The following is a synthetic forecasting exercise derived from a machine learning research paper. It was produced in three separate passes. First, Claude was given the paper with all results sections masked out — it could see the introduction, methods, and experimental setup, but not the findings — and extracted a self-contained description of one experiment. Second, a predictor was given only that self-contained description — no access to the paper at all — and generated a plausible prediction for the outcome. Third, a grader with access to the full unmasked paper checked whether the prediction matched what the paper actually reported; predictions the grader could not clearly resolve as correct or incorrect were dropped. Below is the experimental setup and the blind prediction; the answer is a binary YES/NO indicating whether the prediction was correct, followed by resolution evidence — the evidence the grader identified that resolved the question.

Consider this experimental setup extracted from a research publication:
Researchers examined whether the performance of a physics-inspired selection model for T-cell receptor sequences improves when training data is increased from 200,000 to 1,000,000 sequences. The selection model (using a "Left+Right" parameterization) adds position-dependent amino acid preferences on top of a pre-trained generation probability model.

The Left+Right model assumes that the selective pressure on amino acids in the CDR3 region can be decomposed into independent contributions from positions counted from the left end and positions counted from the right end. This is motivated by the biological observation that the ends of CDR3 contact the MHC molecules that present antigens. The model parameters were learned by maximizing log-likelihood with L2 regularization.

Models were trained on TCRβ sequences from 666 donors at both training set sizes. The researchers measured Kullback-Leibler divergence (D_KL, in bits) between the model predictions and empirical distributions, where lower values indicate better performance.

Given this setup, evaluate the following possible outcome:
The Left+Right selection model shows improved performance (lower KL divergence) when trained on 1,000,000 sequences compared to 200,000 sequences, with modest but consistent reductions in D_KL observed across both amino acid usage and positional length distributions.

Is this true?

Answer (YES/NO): NO